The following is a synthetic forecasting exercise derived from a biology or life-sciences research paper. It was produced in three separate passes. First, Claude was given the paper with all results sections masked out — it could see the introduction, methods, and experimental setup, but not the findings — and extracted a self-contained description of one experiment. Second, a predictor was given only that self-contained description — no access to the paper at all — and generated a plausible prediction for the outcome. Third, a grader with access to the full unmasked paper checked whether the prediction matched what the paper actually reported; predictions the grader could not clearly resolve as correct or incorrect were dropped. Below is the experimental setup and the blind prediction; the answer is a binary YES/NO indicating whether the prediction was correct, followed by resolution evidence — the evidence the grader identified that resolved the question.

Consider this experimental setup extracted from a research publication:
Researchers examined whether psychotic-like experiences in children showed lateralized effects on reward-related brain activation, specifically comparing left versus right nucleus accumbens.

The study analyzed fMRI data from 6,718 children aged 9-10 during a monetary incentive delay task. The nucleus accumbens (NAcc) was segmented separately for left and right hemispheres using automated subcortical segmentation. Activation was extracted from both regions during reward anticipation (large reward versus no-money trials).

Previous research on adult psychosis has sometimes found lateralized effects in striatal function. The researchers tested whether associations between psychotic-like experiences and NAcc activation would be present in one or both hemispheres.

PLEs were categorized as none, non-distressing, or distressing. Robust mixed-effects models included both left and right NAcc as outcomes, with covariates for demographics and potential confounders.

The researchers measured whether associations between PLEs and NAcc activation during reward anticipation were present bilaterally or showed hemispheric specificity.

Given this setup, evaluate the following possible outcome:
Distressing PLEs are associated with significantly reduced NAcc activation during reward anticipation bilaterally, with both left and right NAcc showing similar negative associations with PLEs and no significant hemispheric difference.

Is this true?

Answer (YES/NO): NO